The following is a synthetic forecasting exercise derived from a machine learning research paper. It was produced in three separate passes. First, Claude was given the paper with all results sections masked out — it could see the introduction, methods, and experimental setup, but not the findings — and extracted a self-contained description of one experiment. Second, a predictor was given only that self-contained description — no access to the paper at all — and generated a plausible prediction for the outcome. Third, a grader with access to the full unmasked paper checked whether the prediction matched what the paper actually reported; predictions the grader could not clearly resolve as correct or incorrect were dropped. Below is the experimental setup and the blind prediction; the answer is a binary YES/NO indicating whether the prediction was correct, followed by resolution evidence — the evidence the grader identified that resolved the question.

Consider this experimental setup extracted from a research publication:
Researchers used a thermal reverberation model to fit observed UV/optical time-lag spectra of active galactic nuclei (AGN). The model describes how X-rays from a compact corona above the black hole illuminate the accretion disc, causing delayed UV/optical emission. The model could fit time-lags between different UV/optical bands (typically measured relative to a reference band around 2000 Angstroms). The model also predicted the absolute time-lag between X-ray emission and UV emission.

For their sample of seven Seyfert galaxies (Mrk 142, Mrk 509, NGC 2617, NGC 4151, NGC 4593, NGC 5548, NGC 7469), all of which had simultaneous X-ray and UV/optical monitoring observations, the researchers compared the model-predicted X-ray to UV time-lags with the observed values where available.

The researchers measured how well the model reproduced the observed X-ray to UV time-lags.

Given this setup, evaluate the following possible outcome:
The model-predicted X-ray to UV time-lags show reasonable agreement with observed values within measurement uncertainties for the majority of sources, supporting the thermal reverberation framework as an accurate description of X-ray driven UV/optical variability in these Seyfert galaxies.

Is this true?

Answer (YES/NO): NO